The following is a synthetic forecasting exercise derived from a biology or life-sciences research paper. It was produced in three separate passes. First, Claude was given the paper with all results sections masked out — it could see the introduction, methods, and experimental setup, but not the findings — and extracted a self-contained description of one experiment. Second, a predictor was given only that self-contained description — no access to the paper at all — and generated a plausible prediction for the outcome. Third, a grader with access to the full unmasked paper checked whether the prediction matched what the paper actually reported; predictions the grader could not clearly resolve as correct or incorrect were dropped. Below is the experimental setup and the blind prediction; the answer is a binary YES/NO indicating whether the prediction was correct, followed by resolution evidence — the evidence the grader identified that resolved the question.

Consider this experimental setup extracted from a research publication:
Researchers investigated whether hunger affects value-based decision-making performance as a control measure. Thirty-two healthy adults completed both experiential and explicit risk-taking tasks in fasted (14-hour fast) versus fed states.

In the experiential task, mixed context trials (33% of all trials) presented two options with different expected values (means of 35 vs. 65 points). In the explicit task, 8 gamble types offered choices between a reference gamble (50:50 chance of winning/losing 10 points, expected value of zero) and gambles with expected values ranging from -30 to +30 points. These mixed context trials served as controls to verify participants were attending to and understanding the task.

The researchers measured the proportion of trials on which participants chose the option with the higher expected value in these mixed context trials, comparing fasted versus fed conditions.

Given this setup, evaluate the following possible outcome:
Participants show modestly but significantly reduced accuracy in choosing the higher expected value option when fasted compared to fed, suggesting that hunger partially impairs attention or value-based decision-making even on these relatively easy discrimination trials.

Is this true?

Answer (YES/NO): NO